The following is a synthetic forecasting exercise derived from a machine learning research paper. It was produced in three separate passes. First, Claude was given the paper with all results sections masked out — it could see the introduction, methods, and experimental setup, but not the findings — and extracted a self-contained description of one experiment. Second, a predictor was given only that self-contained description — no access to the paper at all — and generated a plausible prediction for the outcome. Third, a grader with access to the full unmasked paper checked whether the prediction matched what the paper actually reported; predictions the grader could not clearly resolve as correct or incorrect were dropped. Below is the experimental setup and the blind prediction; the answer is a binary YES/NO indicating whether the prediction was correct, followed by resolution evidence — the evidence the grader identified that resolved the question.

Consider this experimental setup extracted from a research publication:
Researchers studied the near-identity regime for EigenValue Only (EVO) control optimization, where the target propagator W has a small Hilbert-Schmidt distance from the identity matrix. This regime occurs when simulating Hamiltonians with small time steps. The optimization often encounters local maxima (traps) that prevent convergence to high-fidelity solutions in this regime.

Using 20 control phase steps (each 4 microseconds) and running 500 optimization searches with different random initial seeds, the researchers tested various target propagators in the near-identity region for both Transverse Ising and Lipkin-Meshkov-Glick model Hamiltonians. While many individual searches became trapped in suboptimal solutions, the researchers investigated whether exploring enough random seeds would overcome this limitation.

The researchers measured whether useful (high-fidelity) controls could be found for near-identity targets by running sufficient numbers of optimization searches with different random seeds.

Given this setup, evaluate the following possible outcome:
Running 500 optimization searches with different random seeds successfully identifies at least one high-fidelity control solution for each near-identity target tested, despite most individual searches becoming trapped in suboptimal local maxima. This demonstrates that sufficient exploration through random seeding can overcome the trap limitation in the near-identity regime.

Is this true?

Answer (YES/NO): NO